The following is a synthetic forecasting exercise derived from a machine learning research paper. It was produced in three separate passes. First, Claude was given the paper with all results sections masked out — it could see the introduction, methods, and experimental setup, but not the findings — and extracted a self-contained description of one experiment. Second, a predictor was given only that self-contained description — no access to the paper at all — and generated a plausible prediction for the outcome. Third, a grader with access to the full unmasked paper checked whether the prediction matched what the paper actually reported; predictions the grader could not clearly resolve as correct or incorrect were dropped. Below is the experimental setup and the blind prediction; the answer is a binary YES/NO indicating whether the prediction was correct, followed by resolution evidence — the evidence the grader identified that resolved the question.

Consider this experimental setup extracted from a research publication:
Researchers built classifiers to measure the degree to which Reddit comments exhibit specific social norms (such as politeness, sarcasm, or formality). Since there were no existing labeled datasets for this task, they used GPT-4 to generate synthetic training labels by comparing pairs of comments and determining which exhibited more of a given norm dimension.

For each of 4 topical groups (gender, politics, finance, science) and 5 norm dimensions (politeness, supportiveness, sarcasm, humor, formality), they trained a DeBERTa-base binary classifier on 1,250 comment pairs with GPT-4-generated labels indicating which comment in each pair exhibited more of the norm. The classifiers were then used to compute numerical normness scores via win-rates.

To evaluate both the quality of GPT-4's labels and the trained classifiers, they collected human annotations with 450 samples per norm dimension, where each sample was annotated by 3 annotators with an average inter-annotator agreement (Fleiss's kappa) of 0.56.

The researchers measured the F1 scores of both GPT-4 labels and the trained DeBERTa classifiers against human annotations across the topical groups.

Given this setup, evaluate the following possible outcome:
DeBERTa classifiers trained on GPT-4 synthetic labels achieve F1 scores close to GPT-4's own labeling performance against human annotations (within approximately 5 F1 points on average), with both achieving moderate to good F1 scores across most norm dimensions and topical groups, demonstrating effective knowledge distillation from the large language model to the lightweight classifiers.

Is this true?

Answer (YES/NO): YES